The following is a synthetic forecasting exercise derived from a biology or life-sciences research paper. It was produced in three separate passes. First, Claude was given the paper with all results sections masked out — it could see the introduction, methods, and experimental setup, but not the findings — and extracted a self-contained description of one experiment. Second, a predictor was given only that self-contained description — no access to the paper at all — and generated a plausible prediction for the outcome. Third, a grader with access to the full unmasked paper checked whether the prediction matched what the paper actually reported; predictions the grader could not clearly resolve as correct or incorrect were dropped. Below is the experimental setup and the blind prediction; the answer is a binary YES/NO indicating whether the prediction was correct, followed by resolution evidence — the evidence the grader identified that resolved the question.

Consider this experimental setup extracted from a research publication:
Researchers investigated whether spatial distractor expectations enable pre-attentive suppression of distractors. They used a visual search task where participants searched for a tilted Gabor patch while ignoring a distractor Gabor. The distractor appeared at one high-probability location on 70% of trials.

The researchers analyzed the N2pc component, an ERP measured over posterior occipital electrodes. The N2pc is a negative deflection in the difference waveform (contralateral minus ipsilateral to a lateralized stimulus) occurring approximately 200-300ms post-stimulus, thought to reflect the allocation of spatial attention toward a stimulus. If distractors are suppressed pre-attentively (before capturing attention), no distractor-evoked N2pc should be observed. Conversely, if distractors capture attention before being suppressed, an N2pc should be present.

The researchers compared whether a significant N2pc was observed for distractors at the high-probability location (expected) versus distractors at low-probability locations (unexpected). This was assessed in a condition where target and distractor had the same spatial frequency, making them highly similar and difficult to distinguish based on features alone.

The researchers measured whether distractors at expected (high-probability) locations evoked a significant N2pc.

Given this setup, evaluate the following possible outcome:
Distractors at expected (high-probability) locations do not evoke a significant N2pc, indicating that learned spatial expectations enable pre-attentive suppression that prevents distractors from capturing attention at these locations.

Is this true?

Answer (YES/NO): NO